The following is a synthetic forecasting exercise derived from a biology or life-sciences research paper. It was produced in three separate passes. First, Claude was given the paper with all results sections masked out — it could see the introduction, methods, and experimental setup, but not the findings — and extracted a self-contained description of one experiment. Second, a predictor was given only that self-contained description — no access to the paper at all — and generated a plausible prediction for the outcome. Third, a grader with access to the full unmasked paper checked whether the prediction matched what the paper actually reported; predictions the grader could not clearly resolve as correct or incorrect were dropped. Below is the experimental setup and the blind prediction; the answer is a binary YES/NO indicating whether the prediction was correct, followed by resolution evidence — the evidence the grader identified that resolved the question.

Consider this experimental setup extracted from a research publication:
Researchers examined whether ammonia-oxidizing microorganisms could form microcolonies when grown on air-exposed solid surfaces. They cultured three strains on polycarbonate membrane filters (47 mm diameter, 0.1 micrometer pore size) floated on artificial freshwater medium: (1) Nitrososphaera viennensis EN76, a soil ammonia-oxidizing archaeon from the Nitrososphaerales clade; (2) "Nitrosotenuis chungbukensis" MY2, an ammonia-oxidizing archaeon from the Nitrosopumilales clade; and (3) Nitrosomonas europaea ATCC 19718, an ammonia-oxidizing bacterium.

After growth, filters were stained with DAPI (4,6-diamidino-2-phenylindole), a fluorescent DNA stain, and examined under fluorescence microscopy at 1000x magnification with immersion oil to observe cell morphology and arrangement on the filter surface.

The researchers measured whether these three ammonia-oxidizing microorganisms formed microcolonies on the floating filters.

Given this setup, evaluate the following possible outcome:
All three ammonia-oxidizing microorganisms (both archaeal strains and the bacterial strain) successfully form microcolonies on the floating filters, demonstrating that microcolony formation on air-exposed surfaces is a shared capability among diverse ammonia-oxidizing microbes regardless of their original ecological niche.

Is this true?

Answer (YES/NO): NO